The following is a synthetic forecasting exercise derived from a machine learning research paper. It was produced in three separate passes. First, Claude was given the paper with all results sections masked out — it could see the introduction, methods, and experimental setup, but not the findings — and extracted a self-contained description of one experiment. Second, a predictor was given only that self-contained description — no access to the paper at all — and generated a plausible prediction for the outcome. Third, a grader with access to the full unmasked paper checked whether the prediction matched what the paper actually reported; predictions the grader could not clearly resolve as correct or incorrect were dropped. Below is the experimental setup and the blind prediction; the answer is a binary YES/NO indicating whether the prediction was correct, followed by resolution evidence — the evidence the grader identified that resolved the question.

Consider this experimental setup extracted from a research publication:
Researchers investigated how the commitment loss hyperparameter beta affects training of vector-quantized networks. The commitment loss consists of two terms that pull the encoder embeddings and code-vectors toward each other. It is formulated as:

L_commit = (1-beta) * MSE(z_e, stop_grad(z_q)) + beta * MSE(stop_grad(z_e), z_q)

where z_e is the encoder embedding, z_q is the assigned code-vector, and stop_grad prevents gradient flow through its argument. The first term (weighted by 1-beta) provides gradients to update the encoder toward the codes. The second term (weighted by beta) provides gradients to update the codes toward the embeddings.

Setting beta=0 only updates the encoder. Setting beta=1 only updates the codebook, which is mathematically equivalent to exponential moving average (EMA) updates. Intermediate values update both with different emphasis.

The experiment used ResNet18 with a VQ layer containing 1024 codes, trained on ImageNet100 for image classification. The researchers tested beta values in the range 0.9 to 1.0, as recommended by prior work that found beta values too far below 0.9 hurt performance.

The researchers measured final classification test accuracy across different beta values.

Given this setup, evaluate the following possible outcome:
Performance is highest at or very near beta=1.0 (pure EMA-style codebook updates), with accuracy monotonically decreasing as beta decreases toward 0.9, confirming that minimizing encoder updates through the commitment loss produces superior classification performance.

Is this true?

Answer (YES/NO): NO